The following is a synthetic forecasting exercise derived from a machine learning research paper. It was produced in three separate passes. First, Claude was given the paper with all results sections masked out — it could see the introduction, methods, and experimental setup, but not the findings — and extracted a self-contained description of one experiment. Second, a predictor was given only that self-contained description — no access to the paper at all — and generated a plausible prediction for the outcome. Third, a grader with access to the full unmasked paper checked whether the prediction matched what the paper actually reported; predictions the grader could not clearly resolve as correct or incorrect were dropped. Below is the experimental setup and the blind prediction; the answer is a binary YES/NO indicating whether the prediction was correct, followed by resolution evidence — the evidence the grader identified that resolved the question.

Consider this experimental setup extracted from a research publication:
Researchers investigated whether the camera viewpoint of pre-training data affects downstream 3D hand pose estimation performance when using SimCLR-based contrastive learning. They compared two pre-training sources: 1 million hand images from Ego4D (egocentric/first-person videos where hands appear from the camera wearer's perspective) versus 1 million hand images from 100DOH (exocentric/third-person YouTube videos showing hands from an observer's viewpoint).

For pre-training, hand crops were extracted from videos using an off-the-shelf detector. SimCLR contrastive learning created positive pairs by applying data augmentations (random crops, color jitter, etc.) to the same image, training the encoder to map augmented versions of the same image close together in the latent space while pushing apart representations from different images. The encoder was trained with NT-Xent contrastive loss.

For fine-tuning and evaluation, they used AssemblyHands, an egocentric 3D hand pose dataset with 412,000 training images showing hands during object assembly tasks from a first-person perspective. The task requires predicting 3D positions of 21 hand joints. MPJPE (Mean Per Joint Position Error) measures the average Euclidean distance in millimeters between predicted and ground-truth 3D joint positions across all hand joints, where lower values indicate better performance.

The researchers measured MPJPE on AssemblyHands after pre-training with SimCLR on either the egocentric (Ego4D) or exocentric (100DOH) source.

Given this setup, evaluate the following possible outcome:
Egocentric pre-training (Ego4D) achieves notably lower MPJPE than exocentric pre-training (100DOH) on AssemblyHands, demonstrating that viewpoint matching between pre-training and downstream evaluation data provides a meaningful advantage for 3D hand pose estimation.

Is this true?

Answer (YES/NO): NO